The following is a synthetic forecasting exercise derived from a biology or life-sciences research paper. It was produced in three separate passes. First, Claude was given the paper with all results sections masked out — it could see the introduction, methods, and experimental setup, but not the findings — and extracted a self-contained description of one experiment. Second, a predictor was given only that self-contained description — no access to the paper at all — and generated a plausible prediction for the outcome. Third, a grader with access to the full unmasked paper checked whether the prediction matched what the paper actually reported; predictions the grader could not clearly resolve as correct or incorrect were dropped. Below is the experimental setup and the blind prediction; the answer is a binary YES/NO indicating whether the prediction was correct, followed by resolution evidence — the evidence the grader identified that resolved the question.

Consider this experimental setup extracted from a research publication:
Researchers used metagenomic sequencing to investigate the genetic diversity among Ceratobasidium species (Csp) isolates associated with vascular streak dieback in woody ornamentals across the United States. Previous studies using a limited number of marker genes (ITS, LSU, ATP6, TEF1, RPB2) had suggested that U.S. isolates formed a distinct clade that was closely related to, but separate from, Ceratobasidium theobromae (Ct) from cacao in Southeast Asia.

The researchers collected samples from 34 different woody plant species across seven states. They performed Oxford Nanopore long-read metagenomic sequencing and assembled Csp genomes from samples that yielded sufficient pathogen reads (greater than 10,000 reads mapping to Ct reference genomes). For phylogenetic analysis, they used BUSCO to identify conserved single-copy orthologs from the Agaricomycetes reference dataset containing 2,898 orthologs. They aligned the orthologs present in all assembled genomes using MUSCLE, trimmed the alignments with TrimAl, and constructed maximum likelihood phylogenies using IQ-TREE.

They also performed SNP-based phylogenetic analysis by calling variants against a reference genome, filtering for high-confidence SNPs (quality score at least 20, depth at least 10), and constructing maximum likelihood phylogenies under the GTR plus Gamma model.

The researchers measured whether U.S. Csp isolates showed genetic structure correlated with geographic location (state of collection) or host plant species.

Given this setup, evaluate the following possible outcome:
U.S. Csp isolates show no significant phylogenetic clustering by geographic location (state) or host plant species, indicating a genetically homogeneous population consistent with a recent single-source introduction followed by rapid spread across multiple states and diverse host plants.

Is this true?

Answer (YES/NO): NO